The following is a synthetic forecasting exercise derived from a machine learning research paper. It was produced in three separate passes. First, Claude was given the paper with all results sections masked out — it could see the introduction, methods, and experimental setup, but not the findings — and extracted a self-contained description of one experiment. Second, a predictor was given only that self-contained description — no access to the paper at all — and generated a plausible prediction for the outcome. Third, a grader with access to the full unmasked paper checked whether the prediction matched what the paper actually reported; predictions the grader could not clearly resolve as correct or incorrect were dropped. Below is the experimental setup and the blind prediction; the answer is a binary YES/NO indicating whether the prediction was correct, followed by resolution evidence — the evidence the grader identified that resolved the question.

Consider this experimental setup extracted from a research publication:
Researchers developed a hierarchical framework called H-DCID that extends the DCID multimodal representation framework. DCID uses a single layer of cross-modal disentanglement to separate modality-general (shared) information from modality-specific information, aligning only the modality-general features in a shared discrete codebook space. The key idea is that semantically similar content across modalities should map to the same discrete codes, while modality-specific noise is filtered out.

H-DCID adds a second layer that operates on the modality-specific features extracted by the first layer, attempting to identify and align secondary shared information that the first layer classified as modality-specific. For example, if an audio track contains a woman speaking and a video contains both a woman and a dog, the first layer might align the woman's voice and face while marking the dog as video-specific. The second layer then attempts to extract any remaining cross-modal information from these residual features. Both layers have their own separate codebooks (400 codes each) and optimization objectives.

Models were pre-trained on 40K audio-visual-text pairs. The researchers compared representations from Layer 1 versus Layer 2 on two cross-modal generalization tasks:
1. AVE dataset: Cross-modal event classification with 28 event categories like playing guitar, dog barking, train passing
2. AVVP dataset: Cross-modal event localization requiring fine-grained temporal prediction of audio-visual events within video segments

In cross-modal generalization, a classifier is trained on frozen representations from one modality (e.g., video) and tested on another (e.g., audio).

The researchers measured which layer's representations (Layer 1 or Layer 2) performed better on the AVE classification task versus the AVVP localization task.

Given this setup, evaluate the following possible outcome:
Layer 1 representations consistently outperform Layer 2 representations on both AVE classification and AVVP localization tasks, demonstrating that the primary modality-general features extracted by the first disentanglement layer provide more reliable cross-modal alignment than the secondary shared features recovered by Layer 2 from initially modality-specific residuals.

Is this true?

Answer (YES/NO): NO